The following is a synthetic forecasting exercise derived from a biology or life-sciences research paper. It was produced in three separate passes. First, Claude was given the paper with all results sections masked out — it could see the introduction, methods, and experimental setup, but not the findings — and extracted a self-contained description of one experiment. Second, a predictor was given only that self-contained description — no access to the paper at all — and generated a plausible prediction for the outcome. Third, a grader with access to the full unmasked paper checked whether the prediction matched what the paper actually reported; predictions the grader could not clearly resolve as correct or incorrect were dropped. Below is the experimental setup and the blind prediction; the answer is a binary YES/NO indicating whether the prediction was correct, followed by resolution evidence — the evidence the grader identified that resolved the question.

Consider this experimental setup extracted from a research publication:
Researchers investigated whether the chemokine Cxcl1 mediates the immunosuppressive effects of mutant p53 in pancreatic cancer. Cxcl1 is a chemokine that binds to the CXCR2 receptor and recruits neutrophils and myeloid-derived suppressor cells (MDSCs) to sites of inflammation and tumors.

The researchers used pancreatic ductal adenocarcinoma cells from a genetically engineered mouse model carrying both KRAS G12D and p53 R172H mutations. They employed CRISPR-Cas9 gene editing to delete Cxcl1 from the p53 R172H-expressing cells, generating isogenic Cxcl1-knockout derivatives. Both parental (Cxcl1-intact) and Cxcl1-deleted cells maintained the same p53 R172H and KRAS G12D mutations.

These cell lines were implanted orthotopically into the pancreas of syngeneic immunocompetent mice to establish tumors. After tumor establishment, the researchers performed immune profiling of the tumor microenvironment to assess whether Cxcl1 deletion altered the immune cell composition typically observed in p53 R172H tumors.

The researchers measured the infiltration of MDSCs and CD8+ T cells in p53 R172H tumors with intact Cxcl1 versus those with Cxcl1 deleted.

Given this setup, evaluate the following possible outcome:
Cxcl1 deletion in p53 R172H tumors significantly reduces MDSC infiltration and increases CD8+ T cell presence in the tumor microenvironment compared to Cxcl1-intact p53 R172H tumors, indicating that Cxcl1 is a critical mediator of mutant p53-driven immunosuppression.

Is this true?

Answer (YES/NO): YES